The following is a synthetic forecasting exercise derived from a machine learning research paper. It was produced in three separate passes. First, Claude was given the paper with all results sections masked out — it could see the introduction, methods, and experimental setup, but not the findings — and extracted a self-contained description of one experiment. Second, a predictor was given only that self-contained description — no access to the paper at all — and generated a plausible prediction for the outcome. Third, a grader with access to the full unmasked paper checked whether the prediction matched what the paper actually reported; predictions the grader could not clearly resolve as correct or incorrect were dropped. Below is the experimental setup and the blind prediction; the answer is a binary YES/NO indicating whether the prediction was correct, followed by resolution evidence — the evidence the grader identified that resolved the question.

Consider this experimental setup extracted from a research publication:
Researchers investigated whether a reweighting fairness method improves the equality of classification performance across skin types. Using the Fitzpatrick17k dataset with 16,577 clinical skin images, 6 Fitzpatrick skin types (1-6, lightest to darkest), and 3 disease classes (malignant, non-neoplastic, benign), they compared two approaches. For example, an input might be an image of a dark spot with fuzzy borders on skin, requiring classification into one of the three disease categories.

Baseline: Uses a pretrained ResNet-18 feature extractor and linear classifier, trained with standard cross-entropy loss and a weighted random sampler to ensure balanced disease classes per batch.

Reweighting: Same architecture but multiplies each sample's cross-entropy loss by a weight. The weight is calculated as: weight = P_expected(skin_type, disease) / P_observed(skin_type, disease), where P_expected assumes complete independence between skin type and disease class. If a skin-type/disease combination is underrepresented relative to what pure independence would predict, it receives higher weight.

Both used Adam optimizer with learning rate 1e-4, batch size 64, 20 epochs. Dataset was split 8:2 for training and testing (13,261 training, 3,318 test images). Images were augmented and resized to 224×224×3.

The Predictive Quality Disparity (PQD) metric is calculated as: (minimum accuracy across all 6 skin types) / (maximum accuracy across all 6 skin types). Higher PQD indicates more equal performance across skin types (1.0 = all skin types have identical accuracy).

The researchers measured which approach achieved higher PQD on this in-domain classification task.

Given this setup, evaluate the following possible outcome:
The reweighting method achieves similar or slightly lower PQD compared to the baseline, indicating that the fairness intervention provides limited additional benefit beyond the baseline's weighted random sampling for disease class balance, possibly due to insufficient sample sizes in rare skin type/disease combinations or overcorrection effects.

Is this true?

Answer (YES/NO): YES